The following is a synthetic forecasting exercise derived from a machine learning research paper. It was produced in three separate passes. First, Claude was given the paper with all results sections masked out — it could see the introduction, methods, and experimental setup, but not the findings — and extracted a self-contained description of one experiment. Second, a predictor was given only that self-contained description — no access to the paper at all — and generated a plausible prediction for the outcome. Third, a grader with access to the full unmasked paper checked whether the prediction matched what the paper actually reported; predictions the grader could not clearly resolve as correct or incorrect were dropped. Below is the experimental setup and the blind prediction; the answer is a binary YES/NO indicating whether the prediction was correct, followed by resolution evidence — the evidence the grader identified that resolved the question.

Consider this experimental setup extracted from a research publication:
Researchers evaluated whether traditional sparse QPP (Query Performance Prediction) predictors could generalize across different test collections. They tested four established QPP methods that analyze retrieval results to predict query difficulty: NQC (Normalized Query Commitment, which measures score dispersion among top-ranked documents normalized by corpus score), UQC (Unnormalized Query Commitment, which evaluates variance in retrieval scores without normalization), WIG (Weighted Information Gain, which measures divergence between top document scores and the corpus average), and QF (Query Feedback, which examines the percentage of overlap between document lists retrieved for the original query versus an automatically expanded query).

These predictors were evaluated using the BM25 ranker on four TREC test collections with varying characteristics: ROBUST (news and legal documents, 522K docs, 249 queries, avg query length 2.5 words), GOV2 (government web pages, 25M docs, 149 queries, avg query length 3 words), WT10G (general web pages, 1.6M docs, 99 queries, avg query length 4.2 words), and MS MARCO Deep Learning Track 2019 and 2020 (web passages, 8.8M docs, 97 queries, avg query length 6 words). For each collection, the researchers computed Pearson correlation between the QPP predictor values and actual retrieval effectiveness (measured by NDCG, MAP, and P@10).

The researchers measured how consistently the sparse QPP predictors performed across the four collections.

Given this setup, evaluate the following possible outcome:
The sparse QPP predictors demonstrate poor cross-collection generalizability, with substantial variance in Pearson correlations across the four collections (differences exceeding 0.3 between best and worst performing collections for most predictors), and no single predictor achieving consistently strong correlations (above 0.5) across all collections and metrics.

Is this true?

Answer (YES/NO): YES